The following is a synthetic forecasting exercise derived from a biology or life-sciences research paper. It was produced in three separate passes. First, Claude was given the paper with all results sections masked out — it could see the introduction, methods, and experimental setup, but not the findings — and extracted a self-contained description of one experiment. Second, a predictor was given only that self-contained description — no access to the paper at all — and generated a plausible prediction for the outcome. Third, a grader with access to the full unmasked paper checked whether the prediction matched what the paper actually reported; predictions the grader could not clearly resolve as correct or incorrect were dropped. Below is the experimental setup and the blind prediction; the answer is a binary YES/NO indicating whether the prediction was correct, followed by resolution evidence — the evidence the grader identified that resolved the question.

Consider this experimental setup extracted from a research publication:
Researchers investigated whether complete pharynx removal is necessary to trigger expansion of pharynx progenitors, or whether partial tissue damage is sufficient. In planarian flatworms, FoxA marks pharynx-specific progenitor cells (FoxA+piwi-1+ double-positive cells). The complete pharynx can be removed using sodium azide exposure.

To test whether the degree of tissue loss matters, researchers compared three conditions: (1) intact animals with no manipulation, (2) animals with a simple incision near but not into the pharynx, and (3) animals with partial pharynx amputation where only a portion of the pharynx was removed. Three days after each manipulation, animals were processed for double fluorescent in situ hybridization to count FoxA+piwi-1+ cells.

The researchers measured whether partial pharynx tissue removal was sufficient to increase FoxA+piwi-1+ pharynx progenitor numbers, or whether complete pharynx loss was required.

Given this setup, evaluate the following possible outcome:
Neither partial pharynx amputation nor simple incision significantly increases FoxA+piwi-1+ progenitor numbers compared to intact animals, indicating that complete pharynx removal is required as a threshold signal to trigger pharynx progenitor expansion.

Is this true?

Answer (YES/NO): NO